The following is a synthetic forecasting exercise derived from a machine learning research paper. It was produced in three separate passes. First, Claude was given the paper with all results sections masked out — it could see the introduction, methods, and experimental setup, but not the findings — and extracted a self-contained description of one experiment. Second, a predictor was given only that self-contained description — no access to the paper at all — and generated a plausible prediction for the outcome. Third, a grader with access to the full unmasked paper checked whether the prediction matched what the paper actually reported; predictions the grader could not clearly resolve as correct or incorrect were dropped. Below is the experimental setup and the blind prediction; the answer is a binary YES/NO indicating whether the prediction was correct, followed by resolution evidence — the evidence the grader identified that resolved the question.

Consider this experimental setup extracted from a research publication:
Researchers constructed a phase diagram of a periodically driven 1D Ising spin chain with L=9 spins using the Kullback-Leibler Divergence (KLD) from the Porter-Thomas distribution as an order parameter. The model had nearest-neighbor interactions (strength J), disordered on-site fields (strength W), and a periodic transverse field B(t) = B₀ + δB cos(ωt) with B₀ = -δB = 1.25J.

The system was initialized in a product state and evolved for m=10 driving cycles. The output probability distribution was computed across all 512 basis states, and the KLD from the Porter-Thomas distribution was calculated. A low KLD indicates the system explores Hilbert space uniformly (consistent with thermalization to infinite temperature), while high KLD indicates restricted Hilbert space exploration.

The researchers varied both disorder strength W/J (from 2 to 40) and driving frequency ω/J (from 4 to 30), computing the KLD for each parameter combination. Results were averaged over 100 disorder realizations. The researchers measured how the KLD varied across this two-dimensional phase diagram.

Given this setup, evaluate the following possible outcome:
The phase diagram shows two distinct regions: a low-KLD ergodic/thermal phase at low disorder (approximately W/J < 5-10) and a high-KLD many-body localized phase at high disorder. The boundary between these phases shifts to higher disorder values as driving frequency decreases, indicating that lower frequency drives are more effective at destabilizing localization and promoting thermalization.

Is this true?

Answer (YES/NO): NO